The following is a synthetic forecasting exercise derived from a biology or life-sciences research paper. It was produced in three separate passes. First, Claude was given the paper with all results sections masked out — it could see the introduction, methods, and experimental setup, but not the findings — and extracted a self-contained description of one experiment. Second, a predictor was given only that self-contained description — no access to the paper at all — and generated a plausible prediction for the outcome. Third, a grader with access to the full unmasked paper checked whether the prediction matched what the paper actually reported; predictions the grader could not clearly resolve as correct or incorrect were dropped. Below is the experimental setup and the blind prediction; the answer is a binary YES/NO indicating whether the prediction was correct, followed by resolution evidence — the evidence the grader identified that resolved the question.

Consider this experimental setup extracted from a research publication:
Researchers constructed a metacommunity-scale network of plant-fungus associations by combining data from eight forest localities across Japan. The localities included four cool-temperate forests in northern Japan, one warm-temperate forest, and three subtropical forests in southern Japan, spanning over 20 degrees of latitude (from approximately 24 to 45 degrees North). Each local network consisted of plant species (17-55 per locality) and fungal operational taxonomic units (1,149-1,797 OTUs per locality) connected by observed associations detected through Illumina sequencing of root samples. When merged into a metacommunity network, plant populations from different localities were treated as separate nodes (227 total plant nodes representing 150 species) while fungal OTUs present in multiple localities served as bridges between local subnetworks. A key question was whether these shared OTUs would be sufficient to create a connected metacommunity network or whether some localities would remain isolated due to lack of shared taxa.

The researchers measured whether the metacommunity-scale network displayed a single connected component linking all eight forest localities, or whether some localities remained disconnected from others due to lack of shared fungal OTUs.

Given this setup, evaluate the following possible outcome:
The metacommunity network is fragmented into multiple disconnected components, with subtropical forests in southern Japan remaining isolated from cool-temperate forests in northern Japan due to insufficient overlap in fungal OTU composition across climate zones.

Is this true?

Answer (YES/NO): NO